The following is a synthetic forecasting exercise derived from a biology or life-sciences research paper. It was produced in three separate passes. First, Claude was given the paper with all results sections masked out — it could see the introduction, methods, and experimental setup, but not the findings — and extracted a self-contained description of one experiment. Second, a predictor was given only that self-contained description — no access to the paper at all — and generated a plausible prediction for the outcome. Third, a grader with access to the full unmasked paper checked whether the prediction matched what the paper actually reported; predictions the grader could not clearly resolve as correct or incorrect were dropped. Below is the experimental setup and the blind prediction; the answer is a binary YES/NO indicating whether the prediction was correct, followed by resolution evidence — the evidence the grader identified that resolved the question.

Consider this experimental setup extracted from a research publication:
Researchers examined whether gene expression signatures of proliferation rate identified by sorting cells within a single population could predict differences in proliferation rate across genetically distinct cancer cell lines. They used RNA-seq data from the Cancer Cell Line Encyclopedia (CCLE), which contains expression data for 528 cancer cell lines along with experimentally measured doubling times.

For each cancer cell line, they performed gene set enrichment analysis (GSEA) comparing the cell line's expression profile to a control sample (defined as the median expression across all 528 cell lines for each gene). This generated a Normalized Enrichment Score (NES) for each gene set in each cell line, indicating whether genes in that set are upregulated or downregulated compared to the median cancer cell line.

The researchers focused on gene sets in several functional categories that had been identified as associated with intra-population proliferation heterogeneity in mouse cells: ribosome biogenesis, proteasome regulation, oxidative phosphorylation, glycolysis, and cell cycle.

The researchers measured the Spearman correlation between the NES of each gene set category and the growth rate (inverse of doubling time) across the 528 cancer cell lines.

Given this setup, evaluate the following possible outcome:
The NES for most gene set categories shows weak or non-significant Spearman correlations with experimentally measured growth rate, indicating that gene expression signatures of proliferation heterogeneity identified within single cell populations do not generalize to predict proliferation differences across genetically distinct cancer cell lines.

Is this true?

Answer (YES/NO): NO